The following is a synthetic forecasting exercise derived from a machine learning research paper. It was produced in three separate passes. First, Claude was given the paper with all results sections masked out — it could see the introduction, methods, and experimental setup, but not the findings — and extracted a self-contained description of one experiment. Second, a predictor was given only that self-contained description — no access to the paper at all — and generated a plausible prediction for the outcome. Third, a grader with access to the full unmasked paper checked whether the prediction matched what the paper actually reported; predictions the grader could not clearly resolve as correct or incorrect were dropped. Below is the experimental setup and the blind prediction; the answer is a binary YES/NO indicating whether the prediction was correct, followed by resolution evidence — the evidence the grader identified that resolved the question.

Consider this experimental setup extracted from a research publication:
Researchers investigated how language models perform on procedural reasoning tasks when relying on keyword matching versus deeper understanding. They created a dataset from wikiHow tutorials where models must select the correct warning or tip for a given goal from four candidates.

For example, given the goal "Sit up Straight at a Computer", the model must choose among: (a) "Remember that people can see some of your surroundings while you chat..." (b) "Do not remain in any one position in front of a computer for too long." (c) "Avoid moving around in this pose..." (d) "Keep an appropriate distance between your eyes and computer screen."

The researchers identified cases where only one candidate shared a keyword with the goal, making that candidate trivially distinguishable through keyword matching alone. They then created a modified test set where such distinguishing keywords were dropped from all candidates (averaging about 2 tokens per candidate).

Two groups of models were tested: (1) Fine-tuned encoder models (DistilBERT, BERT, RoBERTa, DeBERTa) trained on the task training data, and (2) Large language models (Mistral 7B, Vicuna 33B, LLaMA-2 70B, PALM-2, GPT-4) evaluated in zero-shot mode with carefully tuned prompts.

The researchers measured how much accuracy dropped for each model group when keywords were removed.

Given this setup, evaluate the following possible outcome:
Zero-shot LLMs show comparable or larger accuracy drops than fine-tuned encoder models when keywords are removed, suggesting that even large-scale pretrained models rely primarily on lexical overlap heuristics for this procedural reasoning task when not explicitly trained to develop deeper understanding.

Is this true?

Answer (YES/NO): NO